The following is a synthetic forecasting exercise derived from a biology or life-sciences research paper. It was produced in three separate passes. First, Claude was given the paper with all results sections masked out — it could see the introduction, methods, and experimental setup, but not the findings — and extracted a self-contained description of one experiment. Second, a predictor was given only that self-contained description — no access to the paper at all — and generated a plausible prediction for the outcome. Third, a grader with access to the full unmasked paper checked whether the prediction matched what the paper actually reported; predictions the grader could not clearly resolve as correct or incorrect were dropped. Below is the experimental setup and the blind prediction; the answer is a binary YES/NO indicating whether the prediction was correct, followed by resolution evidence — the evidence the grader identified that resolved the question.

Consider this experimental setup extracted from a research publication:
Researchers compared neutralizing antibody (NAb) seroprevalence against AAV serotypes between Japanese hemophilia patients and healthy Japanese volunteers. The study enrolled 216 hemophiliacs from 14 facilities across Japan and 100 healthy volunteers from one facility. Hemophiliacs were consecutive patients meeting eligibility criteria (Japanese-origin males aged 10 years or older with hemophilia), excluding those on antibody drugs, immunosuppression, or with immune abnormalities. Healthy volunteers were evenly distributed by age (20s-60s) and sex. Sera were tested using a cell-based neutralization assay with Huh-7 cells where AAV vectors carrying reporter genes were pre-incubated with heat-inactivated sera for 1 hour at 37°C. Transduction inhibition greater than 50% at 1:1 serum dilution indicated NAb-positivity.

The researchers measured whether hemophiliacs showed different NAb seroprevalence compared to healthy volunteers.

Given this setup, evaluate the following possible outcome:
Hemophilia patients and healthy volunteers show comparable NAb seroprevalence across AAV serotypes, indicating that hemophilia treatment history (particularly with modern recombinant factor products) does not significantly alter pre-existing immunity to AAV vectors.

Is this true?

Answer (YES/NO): YES